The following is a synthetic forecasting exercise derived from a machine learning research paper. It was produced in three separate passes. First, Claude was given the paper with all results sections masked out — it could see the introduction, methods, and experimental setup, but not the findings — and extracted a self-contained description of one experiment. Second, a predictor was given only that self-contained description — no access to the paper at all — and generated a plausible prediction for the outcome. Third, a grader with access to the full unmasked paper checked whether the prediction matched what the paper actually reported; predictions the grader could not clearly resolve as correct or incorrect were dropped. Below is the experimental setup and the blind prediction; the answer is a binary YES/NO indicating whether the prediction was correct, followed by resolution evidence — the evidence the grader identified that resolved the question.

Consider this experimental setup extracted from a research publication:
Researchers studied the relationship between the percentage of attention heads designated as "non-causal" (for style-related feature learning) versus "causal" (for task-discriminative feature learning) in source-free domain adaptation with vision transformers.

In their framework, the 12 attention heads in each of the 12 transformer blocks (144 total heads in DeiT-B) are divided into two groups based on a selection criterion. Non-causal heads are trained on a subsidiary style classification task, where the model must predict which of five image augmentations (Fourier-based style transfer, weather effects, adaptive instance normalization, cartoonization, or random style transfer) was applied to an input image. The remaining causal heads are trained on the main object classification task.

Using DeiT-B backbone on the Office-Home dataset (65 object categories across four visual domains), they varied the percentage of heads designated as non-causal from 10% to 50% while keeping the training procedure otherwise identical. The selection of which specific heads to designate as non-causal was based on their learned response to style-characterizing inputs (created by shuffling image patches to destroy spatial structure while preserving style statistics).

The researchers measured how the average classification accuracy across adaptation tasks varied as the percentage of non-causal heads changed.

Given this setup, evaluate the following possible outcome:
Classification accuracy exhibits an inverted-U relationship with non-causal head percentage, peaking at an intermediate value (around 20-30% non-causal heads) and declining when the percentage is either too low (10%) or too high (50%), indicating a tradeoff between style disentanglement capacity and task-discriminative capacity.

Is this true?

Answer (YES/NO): YES